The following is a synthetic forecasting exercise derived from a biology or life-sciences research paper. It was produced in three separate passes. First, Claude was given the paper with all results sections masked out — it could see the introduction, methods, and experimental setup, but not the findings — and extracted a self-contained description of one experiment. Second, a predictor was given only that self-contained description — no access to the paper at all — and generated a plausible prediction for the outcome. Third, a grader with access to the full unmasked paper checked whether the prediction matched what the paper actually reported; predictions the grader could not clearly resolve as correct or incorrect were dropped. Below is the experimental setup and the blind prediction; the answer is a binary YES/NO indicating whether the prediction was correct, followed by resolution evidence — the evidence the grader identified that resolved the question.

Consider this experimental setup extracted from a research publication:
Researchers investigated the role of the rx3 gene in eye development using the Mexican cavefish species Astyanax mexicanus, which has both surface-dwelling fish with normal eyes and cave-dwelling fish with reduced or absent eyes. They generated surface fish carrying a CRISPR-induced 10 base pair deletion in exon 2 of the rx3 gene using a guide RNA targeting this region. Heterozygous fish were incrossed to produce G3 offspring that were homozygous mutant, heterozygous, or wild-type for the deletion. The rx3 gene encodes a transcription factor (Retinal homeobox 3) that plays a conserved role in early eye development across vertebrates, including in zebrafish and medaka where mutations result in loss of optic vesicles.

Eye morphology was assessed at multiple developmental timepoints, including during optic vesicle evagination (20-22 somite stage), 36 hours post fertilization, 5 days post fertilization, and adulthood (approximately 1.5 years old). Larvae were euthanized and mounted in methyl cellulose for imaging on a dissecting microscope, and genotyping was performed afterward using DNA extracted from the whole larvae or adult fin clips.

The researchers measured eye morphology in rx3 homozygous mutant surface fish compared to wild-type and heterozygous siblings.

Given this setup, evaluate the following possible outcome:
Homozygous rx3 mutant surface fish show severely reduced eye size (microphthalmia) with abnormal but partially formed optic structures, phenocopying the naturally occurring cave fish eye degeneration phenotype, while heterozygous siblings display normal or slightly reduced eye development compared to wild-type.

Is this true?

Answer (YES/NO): NO